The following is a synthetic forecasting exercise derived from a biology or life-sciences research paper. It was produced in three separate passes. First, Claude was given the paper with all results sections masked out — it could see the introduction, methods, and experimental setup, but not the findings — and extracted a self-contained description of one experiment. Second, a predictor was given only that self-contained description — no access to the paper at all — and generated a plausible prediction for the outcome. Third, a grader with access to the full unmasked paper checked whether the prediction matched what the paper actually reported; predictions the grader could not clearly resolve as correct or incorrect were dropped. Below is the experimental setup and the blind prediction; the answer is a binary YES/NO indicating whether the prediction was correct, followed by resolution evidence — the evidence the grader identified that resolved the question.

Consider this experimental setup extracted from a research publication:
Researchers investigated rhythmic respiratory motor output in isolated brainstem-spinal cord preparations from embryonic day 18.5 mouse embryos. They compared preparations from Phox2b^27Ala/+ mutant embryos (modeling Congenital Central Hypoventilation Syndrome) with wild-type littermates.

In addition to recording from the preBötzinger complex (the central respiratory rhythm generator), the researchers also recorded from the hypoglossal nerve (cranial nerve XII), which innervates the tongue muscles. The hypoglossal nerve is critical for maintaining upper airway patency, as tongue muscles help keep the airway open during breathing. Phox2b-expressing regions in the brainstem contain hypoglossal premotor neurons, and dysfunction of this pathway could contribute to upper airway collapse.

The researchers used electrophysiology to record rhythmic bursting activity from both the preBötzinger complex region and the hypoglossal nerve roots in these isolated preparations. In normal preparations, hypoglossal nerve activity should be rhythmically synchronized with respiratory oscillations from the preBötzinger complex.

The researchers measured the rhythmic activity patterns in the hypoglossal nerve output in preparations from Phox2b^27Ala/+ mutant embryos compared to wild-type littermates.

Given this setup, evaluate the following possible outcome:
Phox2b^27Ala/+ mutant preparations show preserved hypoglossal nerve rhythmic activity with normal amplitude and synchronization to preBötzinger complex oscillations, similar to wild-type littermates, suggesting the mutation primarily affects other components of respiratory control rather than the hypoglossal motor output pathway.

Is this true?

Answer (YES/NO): NO